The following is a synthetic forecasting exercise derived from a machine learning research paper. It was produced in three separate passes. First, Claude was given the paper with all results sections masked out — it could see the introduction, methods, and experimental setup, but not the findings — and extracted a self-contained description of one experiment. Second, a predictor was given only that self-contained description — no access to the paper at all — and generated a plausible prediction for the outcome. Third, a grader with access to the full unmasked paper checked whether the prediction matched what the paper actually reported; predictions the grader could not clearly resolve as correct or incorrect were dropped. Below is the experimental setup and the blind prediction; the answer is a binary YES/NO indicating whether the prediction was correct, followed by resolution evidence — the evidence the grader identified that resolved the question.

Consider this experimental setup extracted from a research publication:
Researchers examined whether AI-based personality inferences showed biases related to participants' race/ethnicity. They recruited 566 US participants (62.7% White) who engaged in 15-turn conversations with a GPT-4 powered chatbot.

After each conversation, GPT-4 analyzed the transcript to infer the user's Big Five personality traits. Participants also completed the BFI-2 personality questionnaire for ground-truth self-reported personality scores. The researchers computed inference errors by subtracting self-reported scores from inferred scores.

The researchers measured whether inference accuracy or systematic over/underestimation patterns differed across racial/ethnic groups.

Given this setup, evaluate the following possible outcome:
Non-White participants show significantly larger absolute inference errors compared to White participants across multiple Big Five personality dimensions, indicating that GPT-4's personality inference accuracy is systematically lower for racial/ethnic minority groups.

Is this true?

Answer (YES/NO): NO